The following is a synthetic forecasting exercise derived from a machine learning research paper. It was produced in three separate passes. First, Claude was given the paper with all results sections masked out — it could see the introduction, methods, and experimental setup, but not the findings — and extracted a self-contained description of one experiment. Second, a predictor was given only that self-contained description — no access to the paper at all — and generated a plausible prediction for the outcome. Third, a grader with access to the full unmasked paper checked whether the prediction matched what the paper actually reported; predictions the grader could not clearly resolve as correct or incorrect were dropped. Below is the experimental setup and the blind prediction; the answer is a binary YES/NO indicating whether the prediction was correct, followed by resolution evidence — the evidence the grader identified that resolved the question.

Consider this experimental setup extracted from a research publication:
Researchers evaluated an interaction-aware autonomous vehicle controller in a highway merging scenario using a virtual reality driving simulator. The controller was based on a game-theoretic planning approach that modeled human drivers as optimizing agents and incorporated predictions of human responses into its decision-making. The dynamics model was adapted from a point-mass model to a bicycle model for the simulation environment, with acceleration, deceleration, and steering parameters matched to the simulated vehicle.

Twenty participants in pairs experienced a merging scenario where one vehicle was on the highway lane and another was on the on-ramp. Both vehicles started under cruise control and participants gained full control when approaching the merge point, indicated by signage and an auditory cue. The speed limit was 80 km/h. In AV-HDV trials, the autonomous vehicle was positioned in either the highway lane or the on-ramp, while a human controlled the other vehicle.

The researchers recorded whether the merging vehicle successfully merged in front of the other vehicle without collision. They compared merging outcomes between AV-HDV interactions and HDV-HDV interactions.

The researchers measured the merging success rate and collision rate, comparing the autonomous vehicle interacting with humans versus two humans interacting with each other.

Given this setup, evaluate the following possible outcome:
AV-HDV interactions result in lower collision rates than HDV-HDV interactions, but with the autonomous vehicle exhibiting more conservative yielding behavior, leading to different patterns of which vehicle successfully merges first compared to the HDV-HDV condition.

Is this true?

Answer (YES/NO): NO